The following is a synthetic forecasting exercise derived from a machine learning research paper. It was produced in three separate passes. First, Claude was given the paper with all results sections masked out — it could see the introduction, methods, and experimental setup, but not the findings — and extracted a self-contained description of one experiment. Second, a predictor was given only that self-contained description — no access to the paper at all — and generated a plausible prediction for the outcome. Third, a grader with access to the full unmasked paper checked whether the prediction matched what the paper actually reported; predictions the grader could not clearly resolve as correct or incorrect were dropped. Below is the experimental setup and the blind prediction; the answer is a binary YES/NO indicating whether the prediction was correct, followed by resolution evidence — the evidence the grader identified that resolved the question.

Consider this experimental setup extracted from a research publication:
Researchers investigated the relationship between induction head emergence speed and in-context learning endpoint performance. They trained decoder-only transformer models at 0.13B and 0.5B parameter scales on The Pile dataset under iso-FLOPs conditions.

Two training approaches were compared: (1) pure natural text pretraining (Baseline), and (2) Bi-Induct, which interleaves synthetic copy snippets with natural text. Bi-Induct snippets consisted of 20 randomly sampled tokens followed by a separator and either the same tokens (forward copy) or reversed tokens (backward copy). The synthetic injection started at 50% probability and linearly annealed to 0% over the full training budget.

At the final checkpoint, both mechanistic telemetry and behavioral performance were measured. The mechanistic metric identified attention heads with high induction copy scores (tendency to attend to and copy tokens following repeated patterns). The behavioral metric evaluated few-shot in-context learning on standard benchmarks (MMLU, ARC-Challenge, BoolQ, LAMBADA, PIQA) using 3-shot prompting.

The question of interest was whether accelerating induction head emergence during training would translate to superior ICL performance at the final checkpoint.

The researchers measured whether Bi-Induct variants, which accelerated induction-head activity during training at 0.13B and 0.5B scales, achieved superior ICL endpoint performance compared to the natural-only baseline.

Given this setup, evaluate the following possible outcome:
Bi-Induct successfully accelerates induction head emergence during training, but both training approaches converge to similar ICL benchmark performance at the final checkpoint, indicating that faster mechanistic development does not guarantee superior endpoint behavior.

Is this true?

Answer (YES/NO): YES